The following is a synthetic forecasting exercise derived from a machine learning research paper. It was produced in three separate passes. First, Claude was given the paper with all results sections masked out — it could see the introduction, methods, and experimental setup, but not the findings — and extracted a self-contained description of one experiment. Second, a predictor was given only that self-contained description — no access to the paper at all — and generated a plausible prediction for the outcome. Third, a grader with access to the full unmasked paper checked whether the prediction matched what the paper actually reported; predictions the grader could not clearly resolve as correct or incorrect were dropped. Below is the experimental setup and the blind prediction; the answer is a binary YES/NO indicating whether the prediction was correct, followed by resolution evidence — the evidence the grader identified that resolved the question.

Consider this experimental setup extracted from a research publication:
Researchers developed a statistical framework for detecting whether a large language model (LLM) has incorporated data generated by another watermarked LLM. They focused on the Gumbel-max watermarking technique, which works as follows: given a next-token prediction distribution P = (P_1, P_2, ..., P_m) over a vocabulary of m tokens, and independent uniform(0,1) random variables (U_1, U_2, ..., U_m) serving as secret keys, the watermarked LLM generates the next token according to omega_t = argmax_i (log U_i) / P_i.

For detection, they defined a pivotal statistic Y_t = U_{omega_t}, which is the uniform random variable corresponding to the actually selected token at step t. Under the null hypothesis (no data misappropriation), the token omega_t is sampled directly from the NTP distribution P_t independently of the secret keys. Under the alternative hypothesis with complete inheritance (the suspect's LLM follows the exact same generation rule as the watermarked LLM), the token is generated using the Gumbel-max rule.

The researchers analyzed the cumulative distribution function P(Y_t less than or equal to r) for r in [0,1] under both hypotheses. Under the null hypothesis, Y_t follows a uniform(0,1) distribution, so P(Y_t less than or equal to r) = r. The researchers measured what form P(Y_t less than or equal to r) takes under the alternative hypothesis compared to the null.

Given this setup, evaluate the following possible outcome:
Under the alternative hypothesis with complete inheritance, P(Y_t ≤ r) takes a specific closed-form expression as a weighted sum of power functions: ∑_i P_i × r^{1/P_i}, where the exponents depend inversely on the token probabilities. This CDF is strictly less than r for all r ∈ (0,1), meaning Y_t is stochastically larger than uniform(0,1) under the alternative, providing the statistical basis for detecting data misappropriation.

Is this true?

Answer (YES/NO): YES